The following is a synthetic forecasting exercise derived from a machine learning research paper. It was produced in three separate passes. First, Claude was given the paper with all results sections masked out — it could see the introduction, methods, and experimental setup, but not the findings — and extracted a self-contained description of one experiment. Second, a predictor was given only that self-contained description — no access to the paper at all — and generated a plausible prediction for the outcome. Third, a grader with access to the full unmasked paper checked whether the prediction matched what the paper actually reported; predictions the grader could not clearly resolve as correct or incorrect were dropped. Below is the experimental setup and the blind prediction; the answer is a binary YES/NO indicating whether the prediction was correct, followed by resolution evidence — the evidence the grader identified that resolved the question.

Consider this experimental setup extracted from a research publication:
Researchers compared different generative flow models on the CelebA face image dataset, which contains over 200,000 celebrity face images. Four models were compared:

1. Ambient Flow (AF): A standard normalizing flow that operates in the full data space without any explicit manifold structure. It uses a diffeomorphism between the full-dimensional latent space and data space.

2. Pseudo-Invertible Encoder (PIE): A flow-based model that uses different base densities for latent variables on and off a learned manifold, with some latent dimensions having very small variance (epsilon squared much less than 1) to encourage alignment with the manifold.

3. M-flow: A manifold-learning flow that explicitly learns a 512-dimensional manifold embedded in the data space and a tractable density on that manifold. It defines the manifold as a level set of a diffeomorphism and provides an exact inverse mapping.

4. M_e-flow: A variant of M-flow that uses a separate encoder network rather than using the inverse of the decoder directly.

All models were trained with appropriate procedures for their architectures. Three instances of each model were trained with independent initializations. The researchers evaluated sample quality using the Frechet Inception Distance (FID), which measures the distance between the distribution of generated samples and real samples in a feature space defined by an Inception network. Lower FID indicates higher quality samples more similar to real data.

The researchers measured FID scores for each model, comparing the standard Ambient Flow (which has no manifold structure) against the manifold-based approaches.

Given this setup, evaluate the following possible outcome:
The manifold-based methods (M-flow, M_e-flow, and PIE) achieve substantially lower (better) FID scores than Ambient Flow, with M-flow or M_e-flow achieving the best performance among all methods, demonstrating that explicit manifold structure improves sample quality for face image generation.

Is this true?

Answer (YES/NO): NO